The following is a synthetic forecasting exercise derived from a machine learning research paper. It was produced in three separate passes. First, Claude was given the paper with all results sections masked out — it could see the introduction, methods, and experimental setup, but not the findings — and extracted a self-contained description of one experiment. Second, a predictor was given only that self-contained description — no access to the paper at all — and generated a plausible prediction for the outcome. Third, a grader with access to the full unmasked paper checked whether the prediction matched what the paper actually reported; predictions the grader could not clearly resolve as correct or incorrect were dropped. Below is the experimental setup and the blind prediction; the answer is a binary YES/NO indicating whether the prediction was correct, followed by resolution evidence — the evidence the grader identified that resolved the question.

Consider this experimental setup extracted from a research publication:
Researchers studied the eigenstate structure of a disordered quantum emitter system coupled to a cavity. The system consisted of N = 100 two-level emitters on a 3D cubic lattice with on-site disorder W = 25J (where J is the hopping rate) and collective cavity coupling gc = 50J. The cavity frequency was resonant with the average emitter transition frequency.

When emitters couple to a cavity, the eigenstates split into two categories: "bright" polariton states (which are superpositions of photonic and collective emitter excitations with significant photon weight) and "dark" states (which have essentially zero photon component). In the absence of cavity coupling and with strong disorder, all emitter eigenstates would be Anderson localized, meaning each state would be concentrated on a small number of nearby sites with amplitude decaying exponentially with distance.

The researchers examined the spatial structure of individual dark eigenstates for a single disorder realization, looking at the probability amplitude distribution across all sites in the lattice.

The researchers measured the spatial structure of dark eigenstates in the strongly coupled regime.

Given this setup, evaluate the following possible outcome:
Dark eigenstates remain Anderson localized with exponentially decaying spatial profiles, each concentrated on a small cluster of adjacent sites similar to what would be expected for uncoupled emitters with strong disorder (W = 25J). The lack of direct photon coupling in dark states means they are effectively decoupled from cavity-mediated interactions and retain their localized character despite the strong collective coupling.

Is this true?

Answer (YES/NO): NO